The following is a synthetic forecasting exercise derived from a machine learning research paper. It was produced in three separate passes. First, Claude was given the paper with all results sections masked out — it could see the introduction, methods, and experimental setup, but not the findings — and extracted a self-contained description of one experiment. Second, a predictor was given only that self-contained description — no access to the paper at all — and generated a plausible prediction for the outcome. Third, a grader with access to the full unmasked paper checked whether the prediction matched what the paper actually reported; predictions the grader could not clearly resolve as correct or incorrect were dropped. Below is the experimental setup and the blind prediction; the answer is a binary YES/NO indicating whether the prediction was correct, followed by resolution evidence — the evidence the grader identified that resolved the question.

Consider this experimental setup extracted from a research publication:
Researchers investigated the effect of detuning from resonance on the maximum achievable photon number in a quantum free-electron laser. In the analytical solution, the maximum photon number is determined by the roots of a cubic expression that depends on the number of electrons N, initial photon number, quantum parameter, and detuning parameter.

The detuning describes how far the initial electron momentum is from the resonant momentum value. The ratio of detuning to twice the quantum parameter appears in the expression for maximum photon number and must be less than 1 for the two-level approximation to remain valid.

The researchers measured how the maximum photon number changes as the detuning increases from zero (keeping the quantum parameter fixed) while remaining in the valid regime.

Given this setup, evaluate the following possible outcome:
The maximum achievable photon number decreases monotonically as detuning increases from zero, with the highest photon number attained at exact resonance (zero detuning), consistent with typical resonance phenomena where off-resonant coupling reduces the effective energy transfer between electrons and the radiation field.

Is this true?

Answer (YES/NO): YES